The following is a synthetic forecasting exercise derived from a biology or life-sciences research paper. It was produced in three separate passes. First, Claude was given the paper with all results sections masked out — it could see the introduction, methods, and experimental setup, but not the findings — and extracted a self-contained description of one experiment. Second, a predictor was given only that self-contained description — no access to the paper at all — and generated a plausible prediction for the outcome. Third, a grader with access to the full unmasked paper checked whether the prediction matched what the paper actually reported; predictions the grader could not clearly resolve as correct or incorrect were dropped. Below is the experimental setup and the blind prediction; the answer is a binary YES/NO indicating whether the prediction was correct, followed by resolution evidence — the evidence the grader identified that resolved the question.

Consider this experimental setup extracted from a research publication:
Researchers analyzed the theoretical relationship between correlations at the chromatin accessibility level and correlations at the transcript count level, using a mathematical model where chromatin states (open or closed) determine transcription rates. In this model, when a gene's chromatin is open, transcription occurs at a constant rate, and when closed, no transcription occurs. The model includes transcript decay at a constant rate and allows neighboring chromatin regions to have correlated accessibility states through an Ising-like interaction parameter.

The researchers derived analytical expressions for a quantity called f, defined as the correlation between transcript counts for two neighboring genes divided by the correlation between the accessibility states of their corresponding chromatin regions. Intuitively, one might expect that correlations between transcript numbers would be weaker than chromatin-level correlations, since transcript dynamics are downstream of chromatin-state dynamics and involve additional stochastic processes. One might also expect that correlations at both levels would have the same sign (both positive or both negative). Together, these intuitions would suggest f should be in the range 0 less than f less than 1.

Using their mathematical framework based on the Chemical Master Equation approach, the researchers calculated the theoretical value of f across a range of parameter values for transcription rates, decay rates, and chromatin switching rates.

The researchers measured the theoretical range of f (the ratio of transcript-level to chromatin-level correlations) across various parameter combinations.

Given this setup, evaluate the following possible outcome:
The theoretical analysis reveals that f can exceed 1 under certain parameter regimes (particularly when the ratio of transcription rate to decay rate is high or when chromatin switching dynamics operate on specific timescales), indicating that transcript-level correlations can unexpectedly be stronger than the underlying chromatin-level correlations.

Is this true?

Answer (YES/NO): YES